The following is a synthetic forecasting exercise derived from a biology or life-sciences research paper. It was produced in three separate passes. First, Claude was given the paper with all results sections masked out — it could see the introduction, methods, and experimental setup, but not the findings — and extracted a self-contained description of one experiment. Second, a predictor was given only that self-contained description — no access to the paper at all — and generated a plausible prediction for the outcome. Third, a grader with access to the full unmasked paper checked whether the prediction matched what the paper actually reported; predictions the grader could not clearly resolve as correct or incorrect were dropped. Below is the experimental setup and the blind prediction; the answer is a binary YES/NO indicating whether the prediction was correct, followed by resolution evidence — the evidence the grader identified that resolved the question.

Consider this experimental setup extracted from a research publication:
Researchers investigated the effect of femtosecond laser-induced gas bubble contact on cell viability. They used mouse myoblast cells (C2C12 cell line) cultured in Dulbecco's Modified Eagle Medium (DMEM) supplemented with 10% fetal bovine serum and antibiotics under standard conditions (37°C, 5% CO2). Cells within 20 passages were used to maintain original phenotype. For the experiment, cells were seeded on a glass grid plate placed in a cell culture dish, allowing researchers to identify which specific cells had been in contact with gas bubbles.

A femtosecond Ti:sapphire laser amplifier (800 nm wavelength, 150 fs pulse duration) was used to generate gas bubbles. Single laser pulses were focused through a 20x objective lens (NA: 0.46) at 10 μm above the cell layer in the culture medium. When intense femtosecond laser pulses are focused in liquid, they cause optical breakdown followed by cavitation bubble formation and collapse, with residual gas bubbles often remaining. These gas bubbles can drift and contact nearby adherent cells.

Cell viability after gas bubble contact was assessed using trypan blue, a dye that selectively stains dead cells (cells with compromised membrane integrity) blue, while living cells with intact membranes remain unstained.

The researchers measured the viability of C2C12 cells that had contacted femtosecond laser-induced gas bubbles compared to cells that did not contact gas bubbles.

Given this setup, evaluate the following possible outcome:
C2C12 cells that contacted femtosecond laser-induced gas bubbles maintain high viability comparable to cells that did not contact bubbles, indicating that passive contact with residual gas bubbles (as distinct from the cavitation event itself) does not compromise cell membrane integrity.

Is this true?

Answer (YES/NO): YES